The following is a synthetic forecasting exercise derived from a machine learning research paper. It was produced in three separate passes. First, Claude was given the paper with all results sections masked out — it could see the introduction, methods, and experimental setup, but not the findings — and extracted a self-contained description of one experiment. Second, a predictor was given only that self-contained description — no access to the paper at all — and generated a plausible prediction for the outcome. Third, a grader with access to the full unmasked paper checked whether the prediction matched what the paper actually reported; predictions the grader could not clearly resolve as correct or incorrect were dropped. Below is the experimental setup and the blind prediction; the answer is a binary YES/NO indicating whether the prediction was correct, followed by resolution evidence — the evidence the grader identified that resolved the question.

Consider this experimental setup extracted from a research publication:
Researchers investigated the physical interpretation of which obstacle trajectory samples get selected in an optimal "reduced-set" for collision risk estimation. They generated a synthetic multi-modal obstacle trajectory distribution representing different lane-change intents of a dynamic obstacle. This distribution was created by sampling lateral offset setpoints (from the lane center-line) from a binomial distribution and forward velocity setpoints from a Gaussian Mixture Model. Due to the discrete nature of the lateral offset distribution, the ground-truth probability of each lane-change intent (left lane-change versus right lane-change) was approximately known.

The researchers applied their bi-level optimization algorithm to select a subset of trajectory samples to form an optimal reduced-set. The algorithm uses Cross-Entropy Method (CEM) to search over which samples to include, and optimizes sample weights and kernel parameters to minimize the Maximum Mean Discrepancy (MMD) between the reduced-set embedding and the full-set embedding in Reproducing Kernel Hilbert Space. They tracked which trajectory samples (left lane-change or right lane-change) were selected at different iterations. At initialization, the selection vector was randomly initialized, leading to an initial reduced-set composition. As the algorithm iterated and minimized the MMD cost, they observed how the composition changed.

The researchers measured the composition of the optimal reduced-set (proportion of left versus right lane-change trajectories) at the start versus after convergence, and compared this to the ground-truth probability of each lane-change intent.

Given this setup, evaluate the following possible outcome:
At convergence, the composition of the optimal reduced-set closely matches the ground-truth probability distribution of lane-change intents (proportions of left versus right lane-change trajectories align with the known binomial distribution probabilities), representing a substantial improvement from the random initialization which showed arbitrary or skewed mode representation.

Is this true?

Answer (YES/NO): YES